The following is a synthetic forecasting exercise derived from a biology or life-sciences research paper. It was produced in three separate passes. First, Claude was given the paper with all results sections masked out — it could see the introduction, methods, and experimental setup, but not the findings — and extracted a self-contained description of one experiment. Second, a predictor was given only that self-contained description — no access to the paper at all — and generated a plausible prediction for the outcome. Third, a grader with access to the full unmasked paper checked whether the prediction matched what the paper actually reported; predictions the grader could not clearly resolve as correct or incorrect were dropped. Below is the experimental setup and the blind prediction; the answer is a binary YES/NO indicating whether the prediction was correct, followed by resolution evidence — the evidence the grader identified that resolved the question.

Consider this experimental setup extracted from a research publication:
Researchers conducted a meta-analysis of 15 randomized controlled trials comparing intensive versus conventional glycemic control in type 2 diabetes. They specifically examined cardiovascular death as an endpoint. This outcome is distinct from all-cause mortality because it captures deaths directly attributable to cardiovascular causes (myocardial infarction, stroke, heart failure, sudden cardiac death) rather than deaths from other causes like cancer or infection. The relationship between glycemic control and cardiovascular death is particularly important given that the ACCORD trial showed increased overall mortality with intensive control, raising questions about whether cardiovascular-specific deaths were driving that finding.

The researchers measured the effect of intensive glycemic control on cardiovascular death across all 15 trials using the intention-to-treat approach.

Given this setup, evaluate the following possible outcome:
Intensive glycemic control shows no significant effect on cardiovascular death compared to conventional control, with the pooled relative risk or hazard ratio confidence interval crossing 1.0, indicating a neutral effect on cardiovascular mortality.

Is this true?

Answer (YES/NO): YES